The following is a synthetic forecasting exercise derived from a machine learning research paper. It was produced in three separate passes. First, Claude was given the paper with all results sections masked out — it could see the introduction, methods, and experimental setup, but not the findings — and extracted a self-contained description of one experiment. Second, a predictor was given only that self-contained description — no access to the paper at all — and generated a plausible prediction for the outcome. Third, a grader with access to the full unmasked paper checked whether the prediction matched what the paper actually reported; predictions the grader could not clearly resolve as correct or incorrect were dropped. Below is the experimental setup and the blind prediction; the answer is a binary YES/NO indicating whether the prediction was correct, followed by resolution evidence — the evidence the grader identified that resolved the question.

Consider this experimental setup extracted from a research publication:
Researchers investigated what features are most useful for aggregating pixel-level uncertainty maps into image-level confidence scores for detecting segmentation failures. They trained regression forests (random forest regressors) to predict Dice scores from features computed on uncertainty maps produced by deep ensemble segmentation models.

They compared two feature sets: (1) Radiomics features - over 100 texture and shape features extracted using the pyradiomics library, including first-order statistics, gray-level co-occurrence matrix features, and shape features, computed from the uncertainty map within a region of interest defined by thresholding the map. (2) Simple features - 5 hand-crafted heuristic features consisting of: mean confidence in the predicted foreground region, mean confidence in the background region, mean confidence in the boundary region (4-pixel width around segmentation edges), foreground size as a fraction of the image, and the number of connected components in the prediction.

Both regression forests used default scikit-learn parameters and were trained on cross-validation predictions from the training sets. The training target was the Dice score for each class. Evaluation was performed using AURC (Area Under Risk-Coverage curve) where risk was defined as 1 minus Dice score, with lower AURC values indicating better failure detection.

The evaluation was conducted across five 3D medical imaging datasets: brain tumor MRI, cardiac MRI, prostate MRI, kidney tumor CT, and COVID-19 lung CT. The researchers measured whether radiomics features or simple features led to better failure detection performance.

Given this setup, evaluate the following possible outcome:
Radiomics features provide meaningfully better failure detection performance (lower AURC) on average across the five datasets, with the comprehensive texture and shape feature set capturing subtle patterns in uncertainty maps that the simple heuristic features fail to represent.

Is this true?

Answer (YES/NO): NO